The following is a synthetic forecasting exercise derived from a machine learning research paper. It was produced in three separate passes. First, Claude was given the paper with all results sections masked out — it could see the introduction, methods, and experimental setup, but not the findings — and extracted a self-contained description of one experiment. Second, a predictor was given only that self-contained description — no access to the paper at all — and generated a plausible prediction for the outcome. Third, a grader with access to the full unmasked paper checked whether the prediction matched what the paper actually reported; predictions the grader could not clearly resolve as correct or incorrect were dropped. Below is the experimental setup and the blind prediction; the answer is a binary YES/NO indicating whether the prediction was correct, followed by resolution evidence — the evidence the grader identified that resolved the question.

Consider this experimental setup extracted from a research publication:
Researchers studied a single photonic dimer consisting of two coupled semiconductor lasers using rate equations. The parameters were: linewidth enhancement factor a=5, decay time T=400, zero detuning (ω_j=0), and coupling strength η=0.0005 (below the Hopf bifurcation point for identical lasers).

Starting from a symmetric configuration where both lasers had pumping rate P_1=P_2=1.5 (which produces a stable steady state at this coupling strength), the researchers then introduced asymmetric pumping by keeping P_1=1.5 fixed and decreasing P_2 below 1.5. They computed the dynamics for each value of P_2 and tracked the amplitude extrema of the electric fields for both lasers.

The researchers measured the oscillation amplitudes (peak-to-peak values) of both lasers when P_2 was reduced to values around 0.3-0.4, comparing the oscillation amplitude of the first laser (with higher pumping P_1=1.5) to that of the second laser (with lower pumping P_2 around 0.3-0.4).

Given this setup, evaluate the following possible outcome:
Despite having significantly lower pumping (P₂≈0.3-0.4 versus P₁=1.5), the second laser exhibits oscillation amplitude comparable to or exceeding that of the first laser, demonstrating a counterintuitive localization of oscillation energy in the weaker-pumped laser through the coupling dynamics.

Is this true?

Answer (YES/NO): YES